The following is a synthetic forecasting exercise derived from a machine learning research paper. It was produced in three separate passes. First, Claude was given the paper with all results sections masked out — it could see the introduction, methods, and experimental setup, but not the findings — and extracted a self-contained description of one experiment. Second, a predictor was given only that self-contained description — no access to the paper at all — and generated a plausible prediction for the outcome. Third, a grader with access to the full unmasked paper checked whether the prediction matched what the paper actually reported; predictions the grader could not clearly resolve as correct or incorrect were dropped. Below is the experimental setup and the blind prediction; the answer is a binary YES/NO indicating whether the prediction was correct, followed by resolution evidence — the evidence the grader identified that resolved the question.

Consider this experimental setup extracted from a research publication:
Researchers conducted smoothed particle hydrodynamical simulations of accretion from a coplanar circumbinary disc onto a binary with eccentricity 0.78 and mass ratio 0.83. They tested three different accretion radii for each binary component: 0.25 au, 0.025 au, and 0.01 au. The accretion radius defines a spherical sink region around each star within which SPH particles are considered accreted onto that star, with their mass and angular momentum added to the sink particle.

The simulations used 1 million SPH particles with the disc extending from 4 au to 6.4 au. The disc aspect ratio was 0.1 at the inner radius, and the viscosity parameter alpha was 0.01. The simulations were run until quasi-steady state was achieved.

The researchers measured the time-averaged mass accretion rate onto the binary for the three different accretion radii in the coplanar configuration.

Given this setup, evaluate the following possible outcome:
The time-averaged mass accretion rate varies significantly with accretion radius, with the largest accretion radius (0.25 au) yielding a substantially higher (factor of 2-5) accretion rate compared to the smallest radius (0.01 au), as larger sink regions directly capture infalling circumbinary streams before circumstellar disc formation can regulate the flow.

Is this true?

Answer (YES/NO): NO